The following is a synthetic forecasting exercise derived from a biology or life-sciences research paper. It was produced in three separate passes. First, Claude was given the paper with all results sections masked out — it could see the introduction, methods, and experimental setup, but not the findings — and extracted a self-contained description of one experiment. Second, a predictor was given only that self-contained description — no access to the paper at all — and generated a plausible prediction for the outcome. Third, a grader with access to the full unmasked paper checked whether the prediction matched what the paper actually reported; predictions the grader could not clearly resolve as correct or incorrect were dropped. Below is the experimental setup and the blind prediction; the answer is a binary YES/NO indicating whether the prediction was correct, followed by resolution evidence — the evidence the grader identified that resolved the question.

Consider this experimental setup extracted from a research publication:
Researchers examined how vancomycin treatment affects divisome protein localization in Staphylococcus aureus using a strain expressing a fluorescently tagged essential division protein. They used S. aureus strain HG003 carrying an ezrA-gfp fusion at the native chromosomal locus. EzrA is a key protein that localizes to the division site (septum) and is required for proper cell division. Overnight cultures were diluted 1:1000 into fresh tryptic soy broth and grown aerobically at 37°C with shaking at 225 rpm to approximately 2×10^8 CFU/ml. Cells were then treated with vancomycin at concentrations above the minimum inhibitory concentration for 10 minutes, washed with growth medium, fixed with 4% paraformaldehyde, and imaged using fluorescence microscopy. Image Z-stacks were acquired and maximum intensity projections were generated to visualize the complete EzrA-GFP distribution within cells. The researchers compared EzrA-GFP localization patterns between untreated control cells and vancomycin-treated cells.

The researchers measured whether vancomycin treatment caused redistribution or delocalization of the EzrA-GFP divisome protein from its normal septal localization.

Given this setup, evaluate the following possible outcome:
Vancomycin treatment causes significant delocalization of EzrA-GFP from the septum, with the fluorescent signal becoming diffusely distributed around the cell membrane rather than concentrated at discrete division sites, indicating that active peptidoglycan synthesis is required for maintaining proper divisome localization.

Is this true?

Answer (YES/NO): NO